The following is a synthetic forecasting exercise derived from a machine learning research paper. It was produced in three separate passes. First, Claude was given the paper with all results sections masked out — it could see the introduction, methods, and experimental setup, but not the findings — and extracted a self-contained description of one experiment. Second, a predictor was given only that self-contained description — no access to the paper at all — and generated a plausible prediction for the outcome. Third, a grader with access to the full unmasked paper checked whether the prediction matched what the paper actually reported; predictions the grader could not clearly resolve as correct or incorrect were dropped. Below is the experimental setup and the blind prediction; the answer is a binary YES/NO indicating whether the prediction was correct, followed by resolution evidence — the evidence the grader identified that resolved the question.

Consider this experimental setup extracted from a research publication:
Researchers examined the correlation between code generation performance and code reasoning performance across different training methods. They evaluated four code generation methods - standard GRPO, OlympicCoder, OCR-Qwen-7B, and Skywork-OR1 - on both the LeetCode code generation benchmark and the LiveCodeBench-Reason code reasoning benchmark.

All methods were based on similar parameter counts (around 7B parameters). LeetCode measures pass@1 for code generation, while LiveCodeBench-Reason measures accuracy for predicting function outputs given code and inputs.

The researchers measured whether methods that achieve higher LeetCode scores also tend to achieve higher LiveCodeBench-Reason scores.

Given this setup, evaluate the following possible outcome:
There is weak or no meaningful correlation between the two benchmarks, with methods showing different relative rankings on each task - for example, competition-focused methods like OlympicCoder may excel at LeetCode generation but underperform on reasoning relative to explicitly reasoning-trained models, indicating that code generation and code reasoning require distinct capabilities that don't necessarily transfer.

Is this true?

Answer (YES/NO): NO